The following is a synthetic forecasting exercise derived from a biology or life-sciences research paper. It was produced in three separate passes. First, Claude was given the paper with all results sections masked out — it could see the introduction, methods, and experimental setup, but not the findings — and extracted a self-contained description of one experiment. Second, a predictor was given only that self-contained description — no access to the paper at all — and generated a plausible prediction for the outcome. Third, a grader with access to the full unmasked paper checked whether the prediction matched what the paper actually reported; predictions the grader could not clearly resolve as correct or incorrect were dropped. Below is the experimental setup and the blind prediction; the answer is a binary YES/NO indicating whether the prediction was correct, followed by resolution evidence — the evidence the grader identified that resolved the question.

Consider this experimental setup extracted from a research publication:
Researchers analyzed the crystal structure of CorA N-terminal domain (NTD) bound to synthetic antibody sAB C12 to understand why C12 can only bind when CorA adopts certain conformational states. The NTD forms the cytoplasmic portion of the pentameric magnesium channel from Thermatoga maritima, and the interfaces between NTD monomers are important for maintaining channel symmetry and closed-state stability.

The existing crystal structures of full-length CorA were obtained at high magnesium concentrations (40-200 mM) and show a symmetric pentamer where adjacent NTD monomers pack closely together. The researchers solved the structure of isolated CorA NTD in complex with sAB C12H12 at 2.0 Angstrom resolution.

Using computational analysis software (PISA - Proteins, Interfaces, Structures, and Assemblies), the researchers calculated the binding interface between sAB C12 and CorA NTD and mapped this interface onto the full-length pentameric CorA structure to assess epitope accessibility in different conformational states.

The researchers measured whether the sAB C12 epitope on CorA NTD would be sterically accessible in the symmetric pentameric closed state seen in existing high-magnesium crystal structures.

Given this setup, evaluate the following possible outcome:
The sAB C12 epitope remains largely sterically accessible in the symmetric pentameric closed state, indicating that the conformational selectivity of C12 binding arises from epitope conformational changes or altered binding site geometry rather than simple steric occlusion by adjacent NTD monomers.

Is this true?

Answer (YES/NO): NO